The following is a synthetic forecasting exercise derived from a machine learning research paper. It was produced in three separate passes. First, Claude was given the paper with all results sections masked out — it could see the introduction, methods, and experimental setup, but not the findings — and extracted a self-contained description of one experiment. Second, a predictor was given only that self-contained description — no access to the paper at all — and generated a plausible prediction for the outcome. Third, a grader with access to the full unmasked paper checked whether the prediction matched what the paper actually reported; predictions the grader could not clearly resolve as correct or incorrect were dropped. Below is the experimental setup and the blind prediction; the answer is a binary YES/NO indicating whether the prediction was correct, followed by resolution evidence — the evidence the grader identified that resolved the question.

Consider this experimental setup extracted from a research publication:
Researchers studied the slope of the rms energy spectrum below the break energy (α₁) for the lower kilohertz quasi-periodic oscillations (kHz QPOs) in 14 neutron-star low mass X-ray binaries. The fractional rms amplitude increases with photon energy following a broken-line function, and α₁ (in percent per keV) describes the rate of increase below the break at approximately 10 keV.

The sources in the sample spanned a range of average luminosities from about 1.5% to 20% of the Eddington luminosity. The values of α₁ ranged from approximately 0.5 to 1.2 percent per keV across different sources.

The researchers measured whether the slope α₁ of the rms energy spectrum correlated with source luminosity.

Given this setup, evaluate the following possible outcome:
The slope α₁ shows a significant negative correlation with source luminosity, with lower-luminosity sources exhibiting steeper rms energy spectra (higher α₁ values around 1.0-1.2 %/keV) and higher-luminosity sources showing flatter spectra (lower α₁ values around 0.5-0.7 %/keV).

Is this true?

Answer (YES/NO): YES